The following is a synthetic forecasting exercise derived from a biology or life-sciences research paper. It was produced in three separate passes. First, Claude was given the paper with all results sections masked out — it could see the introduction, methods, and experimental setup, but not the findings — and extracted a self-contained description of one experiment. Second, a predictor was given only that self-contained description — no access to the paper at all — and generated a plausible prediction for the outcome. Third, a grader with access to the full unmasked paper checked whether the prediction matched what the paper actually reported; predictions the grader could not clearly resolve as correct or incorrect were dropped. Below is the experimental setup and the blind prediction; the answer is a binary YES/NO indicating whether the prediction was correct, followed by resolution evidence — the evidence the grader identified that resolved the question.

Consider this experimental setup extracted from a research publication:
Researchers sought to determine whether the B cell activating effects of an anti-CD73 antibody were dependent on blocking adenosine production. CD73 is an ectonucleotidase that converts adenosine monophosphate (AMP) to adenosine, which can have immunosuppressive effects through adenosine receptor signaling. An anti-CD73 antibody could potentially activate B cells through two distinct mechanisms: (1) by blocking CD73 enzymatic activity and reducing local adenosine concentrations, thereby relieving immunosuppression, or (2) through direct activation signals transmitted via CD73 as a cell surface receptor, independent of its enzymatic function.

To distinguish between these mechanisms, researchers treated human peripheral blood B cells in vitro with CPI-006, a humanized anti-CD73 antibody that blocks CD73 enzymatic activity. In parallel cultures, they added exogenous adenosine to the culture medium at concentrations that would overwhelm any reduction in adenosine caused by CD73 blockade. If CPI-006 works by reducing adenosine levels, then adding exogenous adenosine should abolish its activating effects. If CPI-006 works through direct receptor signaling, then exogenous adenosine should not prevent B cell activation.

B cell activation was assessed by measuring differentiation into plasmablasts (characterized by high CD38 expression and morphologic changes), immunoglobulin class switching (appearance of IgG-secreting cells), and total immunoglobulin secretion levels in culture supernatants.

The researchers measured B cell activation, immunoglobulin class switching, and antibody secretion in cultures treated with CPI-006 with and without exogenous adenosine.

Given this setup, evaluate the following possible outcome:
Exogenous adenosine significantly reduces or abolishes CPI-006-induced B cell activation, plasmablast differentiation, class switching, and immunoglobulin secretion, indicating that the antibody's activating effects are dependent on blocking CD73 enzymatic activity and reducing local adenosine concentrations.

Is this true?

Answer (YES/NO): NO